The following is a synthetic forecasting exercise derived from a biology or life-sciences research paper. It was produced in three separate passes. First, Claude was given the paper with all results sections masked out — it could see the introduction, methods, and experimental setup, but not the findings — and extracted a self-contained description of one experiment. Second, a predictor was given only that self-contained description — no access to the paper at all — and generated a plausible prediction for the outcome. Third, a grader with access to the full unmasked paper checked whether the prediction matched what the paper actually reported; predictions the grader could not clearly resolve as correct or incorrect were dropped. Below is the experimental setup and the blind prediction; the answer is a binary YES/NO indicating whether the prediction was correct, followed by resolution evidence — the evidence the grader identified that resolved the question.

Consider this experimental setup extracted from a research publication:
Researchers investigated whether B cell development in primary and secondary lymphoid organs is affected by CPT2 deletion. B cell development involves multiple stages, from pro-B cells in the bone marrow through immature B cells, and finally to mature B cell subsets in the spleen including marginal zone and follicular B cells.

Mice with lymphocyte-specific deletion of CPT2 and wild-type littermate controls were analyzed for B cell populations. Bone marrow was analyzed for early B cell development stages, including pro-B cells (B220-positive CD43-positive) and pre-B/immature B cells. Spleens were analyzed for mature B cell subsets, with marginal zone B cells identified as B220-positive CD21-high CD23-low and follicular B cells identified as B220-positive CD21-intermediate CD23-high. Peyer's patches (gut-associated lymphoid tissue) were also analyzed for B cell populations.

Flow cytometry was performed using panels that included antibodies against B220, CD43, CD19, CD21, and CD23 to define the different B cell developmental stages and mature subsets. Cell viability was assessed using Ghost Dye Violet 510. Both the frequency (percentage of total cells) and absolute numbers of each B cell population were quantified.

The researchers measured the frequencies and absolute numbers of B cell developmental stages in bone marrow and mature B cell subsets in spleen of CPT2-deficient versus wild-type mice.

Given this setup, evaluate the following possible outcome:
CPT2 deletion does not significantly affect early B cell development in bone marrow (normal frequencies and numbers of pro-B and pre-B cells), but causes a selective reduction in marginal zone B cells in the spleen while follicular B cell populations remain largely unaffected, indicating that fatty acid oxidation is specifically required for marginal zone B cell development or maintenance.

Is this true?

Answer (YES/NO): NO